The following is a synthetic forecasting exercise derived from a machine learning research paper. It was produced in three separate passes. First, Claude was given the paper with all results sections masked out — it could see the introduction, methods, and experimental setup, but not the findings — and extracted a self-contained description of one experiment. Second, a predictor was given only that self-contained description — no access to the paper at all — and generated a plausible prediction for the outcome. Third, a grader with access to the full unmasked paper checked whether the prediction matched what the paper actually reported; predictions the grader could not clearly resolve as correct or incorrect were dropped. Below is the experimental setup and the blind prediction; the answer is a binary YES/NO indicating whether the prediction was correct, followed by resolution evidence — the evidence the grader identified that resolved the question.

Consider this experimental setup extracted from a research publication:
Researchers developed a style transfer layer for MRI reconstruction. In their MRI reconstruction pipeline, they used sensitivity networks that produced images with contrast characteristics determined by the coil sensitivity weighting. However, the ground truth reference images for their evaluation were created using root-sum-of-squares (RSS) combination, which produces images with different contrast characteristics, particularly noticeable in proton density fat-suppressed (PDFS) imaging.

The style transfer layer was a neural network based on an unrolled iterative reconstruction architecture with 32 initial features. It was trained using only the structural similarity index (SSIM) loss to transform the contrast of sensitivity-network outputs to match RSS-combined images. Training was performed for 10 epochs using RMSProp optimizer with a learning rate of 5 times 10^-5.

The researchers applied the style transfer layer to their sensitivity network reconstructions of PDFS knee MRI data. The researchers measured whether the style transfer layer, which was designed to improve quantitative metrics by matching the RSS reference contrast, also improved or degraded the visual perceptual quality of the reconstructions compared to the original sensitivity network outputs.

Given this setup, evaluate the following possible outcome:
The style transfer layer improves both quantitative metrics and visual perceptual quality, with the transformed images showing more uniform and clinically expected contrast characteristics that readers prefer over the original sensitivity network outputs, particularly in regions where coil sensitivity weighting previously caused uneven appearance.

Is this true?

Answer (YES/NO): NO